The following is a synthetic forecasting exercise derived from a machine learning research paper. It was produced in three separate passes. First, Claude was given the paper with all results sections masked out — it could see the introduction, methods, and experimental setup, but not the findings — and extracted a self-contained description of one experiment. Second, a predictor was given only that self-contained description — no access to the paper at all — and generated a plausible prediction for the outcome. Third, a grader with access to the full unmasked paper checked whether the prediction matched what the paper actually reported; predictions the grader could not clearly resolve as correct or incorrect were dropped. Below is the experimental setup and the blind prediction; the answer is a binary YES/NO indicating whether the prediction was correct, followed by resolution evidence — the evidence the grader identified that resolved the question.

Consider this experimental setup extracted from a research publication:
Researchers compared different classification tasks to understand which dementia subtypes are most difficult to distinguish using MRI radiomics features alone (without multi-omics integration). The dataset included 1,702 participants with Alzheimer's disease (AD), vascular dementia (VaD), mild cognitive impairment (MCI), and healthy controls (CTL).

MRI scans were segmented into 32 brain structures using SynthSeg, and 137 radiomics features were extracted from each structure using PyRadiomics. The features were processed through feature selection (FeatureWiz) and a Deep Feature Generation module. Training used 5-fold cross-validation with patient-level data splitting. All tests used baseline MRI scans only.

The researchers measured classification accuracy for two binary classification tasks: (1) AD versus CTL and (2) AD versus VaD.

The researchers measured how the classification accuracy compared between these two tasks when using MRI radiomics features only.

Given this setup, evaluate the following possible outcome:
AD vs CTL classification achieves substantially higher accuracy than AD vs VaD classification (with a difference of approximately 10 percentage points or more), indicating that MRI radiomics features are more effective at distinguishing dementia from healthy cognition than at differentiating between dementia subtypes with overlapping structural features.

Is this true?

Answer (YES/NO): YES